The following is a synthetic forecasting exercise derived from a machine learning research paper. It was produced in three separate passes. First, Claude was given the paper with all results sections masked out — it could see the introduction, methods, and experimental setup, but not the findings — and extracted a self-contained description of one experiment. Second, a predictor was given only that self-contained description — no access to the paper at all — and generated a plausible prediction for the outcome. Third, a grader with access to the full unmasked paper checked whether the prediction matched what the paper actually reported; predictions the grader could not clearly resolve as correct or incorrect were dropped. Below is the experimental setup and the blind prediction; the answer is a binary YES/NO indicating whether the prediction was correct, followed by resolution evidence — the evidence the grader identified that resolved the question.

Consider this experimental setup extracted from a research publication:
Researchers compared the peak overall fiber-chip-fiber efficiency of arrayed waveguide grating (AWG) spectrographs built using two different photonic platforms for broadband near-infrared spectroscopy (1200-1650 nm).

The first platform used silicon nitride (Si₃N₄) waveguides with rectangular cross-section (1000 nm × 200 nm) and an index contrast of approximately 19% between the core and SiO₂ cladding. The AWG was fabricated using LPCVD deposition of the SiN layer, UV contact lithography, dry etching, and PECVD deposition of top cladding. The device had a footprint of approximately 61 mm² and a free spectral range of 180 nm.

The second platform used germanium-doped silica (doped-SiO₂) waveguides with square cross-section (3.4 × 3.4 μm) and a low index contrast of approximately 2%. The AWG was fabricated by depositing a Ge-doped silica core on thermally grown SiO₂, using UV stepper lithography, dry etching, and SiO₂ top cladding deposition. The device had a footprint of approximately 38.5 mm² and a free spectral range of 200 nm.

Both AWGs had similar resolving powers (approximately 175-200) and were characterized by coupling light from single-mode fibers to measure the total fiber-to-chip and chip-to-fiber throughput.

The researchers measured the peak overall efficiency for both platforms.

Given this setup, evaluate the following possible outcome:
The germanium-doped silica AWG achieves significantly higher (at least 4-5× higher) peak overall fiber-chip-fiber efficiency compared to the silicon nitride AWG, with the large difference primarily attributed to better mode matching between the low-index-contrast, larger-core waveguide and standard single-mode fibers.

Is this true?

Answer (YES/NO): NO